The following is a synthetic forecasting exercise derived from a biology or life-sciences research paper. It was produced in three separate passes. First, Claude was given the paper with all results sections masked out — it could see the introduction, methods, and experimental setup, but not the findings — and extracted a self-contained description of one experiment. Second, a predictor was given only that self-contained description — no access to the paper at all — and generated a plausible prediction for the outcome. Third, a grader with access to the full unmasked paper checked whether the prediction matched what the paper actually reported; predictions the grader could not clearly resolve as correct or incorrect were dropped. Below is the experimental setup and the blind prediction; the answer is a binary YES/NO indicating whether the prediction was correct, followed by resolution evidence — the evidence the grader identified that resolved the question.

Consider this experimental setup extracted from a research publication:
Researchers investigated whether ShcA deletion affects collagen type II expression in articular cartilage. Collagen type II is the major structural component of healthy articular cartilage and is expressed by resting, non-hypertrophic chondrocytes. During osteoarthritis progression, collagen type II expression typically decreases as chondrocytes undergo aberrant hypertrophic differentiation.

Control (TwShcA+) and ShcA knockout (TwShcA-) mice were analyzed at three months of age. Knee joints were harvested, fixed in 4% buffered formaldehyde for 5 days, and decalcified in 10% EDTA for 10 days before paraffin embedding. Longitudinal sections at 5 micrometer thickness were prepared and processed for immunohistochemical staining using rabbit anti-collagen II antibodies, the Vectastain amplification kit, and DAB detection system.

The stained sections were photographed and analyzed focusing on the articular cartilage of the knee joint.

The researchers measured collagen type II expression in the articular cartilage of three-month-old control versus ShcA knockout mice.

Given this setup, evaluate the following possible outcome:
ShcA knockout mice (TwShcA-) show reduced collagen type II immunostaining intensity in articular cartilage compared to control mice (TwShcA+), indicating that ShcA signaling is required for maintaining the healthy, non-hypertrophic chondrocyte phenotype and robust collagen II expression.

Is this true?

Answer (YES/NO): NO